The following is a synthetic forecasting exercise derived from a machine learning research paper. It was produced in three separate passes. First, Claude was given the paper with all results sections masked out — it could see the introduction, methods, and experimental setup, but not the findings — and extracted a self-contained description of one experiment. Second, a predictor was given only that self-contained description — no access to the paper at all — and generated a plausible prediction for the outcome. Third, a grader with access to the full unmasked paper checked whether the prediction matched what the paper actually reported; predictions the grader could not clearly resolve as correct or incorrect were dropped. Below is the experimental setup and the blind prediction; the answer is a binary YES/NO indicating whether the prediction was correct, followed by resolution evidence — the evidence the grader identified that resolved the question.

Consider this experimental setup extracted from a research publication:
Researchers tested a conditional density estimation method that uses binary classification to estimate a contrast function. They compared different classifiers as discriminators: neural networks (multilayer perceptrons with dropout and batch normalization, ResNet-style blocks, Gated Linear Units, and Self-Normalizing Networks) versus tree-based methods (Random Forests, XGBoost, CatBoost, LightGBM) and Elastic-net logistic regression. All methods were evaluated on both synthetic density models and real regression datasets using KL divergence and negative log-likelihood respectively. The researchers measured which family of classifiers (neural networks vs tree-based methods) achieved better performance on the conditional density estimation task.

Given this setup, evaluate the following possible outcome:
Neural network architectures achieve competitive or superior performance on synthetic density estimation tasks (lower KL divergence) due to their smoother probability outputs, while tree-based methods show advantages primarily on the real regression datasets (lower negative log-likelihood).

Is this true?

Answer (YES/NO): NO